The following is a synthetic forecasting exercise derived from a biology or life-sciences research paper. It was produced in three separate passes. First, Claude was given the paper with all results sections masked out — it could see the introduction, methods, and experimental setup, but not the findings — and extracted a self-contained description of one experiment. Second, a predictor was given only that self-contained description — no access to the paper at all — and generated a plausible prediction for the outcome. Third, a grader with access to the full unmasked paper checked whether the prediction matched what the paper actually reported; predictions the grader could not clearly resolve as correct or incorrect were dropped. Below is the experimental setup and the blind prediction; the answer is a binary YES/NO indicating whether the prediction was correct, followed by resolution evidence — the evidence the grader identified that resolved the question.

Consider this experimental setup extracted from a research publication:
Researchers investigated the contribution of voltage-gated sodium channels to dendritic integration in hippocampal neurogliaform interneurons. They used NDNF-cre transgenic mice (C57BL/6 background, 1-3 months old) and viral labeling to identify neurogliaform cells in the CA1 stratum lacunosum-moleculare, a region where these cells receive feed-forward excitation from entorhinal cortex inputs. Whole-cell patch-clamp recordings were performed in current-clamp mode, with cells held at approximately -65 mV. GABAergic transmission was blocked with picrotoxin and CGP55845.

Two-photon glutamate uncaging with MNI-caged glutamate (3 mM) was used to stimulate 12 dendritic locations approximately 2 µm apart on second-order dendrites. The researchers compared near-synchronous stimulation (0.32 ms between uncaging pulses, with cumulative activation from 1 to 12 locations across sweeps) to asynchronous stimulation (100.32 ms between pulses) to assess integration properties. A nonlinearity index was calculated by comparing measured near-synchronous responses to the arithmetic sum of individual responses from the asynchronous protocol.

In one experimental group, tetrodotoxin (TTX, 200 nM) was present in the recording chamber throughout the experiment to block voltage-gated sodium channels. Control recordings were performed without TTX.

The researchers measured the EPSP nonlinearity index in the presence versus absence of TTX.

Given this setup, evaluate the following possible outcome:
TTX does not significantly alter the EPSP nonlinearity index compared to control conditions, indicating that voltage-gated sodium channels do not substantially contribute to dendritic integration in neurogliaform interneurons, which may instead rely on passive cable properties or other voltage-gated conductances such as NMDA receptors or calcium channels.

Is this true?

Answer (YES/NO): YES